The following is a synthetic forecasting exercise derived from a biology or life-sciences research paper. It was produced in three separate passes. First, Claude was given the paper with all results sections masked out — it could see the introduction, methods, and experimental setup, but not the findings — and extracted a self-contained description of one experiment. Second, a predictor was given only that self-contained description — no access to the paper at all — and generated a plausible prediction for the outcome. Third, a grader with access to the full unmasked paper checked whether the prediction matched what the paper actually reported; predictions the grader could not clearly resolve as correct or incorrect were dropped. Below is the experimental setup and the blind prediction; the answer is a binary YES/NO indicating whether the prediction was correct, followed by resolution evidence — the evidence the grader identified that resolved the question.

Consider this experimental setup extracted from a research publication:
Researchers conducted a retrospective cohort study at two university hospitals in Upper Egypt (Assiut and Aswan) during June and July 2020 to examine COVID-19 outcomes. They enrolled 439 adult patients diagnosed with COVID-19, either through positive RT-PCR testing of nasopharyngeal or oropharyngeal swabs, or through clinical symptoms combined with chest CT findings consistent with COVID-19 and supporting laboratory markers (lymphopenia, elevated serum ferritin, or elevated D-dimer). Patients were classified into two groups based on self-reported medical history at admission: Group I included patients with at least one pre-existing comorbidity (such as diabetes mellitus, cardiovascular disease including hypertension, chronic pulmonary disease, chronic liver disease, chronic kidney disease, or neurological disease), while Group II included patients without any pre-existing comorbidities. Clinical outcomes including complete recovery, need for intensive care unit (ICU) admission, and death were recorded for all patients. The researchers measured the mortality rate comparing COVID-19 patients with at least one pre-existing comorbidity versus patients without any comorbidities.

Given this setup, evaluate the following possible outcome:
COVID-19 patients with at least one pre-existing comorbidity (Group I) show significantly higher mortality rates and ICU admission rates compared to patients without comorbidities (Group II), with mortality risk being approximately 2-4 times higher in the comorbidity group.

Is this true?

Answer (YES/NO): YES